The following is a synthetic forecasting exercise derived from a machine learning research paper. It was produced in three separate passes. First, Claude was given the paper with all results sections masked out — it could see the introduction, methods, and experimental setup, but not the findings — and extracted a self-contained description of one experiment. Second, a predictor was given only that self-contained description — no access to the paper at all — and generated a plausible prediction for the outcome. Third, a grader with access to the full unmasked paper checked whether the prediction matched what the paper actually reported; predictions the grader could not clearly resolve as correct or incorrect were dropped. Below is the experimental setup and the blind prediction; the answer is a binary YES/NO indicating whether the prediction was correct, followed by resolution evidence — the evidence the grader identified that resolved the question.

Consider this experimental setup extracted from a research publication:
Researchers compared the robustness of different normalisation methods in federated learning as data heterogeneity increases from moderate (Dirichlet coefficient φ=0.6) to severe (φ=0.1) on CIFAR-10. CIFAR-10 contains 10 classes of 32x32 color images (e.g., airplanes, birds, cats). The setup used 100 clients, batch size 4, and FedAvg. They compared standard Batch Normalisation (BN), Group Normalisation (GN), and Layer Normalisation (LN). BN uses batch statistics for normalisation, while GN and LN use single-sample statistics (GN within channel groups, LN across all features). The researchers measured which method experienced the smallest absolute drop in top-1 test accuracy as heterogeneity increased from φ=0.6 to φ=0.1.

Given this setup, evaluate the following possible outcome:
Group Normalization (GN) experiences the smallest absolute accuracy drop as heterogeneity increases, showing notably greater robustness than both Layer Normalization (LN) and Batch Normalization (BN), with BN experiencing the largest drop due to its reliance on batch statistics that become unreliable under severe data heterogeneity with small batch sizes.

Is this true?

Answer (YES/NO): NO